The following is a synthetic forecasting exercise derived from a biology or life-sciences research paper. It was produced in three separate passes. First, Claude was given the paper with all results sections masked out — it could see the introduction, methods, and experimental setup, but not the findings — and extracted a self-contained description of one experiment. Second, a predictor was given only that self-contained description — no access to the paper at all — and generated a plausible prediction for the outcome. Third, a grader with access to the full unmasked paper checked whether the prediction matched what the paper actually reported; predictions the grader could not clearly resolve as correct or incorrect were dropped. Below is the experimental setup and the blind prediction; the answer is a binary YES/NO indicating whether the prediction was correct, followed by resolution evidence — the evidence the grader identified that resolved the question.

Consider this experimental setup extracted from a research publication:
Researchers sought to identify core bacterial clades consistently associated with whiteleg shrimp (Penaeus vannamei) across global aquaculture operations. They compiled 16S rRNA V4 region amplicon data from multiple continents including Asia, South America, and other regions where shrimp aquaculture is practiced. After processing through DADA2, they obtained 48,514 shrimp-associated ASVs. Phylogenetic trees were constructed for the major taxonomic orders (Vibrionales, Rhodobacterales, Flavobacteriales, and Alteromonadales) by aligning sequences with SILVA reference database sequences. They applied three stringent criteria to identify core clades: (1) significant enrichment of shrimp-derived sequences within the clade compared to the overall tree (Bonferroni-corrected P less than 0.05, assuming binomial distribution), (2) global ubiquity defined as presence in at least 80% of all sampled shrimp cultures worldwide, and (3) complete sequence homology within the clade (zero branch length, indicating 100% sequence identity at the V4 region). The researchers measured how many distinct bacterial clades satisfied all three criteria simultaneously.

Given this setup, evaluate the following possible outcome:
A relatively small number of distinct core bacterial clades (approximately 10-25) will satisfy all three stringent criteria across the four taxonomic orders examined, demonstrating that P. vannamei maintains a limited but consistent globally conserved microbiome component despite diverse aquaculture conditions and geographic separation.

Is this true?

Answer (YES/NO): NO